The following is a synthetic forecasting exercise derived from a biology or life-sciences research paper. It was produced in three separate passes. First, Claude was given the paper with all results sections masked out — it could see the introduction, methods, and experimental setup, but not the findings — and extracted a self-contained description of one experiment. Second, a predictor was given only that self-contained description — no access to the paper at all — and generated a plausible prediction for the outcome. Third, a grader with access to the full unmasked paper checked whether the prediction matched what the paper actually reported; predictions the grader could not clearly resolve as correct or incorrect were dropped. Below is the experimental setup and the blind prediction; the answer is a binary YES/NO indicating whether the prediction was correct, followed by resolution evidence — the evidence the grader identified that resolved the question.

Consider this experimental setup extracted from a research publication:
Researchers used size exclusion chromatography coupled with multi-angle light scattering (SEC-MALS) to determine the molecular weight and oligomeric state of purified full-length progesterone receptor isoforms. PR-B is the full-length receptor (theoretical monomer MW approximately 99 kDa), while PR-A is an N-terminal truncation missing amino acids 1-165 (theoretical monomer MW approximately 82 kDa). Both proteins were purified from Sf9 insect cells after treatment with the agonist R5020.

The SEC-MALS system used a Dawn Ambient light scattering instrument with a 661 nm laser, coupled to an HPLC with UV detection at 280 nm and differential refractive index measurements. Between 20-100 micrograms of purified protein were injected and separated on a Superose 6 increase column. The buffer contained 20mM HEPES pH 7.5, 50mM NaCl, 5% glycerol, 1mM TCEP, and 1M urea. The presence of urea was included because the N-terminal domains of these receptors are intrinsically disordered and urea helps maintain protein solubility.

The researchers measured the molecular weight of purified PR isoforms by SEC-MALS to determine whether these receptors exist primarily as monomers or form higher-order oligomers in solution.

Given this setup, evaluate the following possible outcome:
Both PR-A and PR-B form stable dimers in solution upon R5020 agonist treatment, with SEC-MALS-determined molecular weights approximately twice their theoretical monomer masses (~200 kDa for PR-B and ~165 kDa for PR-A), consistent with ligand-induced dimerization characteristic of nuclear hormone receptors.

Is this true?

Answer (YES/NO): NO